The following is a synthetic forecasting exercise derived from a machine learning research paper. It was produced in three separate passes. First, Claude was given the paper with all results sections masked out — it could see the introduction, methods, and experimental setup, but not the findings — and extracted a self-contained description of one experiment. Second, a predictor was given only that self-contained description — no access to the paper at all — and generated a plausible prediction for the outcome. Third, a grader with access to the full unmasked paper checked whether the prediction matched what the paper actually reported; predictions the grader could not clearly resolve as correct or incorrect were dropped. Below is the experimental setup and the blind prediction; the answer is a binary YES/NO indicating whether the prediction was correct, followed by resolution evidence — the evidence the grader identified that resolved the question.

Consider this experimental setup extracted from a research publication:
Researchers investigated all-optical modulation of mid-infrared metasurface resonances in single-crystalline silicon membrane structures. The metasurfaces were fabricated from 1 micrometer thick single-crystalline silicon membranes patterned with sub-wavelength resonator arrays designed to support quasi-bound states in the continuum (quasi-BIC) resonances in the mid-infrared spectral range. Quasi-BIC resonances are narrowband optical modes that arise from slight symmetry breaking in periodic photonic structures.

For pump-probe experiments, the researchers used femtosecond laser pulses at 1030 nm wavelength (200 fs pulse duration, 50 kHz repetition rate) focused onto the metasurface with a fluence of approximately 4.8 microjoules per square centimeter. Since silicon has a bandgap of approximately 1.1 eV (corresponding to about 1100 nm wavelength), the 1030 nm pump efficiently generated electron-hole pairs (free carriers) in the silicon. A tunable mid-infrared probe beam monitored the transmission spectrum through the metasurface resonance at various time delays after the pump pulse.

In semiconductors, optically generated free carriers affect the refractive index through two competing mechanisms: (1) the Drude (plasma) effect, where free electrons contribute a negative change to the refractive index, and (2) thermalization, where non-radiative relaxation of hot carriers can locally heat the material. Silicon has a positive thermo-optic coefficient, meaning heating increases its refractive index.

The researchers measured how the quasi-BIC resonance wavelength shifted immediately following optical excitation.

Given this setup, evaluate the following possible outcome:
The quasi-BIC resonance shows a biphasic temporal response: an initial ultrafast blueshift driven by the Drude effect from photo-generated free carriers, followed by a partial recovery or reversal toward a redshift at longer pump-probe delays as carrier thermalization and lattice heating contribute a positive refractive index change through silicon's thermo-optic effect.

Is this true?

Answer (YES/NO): NO